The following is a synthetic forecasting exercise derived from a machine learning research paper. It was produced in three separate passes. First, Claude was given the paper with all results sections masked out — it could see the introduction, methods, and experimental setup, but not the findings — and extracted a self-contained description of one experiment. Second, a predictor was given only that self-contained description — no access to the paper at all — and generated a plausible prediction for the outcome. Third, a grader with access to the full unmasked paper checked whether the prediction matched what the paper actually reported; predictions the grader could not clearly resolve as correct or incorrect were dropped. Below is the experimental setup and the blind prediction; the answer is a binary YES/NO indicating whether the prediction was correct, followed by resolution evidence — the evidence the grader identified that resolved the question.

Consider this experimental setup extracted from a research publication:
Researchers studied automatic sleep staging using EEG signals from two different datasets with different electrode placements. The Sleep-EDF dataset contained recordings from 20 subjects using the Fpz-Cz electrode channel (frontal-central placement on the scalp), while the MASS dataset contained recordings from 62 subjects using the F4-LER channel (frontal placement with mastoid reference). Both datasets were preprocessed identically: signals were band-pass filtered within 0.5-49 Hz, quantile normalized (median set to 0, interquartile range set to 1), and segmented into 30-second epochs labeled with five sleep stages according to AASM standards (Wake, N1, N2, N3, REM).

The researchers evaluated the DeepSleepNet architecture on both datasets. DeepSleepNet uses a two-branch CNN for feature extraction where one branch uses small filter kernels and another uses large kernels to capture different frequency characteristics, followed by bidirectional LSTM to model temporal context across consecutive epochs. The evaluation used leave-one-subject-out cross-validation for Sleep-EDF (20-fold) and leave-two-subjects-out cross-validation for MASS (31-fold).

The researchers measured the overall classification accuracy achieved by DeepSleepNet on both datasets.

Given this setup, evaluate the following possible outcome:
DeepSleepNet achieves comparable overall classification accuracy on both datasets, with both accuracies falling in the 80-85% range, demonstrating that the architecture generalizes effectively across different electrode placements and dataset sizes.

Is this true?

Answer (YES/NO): NO